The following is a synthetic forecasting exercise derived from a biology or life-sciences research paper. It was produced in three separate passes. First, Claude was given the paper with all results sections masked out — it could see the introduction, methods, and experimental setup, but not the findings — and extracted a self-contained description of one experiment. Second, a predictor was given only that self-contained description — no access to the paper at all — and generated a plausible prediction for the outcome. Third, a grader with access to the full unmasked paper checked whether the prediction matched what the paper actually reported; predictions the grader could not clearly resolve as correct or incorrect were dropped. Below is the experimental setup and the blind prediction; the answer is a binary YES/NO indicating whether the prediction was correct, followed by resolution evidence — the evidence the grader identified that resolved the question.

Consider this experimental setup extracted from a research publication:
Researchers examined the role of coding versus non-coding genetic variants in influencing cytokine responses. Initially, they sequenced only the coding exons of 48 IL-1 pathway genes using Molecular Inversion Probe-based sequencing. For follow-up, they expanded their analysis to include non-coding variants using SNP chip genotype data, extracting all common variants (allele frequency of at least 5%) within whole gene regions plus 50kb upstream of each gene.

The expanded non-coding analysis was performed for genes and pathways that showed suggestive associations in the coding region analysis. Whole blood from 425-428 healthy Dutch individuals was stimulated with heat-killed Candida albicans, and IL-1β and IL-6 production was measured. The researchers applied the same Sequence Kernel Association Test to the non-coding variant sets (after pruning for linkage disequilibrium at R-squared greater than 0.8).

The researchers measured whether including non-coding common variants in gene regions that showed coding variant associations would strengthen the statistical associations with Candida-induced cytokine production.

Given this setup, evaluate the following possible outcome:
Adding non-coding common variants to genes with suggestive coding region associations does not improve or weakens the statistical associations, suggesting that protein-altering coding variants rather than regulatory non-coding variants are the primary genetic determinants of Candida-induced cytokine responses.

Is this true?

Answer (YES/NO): NO